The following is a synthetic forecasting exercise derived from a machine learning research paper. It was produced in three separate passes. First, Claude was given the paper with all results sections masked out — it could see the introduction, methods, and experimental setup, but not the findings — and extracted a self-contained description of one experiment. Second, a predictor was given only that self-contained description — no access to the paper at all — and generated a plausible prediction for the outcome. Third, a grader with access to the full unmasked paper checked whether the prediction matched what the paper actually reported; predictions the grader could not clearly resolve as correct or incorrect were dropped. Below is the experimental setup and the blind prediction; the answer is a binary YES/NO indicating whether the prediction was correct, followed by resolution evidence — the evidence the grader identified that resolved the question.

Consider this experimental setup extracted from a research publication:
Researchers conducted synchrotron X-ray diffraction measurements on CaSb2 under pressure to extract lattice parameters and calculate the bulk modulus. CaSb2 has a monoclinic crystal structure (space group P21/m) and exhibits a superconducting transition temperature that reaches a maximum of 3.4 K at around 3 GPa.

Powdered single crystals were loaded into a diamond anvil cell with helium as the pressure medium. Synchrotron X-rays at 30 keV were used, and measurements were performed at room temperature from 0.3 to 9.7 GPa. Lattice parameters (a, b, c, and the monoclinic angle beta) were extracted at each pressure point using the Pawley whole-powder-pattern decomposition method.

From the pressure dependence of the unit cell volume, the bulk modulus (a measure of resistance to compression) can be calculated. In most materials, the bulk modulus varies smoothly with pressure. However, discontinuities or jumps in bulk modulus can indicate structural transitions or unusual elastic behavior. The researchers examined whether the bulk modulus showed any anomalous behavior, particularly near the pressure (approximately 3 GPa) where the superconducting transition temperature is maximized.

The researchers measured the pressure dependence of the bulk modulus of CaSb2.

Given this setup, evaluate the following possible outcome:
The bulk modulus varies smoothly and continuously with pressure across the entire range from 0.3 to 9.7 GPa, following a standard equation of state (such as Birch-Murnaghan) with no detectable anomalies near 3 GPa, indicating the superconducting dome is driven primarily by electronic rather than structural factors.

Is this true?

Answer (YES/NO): NO